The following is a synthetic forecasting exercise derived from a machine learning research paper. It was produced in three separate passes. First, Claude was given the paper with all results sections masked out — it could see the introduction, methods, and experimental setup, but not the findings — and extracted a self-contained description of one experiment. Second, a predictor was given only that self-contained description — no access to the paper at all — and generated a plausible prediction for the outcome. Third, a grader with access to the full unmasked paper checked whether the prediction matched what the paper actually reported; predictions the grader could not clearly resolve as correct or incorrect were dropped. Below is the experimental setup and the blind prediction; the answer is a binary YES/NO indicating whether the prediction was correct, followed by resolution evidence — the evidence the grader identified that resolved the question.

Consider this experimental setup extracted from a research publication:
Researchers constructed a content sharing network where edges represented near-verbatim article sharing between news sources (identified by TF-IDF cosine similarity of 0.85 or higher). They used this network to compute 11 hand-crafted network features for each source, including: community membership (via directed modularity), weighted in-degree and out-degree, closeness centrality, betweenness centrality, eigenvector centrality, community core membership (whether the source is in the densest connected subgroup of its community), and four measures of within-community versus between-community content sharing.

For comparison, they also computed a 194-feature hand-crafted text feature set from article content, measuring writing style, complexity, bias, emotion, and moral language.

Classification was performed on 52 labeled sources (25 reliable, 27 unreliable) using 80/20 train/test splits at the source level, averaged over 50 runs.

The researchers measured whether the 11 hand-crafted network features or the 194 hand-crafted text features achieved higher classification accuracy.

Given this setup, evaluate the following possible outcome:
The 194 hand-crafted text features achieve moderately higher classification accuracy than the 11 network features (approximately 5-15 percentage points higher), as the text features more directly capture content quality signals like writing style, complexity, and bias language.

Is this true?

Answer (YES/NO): NO